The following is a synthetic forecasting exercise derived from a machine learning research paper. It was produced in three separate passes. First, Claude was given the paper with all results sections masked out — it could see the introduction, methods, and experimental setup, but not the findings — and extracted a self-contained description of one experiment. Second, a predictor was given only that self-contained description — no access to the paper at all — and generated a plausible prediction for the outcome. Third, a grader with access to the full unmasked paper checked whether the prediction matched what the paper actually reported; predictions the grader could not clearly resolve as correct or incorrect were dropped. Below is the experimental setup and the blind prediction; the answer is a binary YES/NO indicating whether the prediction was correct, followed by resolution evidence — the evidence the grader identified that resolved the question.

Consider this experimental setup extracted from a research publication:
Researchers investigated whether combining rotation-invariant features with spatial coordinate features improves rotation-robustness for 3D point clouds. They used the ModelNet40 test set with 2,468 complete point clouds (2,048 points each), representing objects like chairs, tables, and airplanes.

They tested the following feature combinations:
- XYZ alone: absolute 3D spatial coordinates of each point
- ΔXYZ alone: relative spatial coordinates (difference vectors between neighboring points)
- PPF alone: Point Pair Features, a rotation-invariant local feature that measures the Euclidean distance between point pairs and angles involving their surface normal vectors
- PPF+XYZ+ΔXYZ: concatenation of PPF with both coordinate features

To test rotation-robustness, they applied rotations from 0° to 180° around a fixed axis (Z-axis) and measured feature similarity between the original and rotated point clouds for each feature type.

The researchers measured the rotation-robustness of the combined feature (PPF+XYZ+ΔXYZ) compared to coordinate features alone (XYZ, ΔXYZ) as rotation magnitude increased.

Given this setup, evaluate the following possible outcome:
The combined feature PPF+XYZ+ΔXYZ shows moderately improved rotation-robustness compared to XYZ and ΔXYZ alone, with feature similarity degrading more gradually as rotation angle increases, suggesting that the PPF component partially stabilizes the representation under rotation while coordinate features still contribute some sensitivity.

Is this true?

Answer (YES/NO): NO